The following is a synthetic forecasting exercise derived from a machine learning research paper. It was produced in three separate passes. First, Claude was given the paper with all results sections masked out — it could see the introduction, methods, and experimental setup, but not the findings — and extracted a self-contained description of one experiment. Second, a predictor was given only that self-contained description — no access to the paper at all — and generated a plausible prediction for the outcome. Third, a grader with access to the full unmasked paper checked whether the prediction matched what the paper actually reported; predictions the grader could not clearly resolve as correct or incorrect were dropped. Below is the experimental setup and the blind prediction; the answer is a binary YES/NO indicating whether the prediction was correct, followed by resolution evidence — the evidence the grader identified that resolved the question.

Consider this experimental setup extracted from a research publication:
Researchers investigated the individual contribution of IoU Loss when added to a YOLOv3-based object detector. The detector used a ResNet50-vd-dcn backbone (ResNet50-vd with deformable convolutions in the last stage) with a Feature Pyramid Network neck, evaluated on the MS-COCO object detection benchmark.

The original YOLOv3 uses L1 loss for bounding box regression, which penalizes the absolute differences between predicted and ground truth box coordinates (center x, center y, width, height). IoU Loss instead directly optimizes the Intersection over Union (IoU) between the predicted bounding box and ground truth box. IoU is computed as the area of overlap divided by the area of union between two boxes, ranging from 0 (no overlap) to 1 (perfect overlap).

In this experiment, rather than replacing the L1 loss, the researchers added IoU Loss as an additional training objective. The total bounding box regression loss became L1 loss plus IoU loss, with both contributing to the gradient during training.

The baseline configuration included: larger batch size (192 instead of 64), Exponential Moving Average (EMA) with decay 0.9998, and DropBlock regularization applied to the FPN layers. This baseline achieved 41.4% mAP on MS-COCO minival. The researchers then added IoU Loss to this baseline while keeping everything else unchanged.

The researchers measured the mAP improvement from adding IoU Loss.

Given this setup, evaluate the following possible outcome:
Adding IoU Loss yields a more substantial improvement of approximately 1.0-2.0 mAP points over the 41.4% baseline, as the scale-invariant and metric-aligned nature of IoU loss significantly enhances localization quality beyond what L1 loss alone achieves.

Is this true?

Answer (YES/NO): NO